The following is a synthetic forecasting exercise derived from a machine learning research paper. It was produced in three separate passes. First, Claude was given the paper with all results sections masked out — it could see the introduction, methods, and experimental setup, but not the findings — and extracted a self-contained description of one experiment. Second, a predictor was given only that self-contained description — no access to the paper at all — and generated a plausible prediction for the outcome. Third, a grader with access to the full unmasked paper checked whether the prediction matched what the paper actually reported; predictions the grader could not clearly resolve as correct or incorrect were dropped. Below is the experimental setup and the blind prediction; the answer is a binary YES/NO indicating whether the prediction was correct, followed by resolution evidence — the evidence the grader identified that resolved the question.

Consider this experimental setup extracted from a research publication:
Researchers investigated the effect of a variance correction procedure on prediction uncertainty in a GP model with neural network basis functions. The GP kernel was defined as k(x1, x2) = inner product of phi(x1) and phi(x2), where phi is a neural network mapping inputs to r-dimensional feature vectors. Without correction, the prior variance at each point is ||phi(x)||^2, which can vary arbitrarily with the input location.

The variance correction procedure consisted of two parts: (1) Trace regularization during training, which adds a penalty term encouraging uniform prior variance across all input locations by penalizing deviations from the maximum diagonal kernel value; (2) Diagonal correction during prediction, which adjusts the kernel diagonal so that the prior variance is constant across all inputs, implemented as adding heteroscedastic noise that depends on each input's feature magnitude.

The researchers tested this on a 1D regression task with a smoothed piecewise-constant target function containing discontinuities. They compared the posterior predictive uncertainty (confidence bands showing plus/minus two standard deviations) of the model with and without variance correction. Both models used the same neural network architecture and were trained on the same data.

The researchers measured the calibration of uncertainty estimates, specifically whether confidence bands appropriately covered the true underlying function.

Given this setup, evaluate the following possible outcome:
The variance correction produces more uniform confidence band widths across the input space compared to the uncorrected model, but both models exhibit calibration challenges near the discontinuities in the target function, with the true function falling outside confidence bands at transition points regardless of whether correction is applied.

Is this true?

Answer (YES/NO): NO